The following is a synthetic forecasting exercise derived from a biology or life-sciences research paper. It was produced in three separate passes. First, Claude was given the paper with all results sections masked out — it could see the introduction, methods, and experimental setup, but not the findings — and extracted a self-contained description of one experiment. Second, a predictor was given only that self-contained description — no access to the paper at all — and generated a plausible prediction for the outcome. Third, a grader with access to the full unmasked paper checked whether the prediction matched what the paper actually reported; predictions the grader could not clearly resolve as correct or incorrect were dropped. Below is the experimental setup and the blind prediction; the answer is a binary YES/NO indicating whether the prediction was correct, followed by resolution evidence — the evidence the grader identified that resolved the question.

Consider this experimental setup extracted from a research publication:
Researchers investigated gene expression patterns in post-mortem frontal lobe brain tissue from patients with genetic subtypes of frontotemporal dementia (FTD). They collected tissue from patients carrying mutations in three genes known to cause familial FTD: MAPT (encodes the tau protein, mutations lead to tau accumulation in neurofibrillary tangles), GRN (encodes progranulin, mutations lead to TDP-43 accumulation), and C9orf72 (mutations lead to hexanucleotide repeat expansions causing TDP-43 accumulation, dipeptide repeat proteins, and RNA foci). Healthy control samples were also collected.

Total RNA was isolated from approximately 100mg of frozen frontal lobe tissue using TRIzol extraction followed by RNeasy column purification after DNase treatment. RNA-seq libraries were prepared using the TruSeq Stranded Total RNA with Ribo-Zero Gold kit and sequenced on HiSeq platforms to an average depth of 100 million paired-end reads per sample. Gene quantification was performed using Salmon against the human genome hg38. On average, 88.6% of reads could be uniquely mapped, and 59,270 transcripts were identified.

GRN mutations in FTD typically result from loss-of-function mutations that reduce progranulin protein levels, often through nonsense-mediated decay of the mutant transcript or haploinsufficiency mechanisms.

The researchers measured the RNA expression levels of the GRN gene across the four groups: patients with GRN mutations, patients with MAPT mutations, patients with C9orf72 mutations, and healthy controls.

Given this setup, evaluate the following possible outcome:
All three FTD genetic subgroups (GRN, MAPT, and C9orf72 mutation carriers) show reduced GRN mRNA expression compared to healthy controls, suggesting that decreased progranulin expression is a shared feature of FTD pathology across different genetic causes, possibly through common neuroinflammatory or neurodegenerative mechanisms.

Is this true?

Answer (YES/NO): NO